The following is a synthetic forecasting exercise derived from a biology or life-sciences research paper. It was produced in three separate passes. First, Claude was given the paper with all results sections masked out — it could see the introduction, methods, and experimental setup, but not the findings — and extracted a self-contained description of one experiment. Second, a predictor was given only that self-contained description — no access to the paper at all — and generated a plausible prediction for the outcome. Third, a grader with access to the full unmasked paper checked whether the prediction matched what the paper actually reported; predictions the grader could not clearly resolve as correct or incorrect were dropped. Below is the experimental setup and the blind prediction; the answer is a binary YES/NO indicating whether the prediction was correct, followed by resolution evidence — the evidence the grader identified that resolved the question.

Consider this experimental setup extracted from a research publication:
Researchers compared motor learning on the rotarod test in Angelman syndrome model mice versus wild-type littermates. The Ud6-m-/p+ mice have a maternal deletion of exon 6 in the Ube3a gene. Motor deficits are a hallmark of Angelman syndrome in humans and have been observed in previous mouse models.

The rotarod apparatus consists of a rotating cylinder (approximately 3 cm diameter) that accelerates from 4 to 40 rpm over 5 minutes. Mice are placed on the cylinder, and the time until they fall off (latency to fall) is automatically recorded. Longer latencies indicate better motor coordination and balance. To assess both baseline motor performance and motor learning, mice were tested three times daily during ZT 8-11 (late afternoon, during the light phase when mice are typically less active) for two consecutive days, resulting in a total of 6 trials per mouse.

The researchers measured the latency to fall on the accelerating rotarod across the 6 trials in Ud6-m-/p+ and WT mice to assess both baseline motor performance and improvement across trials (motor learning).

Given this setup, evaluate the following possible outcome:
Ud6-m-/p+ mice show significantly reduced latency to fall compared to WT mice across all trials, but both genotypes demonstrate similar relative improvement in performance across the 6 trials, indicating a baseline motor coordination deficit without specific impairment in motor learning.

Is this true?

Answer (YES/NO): YES